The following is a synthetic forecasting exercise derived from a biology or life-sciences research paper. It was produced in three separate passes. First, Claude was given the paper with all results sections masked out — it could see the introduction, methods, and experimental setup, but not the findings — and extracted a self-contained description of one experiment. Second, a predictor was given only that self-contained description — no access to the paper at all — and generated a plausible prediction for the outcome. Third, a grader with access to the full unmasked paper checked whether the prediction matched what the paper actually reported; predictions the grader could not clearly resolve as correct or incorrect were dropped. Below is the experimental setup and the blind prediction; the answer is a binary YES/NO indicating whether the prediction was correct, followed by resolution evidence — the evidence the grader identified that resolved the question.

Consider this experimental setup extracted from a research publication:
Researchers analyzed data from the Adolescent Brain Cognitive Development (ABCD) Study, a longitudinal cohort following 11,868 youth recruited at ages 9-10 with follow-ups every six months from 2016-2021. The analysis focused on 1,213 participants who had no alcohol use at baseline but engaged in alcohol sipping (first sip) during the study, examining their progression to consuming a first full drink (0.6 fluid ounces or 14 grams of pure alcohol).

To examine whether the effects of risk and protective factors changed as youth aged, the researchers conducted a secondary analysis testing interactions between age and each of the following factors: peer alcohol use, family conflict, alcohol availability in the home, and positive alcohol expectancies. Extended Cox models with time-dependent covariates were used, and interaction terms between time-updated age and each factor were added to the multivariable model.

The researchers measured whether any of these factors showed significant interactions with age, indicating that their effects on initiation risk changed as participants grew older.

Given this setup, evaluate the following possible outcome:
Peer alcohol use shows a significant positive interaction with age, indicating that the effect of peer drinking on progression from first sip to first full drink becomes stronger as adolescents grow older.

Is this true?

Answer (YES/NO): NO